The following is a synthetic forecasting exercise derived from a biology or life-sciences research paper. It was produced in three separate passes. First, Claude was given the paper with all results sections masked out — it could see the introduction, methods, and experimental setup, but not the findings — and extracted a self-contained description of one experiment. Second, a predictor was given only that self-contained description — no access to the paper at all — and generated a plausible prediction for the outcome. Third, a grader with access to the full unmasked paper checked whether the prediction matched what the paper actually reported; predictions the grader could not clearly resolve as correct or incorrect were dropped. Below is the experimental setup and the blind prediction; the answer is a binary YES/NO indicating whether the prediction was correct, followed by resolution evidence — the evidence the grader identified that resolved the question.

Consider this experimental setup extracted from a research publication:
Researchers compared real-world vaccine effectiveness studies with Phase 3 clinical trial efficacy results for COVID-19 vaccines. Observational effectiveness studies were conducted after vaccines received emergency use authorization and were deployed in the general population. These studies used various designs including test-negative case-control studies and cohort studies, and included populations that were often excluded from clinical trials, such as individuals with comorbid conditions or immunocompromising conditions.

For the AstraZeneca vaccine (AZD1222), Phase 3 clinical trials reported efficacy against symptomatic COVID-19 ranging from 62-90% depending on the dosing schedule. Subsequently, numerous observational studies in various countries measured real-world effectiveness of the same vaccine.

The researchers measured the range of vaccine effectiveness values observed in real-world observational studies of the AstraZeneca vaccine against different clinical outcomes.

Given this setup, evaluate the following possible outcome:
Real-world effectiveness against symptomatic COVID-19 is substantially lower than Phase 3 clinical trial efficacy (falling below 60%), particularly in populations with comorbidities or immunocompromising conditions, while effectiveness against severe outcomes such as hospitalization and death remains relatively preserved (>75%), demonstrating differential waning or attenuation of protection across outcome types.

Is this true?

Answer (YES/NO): NO